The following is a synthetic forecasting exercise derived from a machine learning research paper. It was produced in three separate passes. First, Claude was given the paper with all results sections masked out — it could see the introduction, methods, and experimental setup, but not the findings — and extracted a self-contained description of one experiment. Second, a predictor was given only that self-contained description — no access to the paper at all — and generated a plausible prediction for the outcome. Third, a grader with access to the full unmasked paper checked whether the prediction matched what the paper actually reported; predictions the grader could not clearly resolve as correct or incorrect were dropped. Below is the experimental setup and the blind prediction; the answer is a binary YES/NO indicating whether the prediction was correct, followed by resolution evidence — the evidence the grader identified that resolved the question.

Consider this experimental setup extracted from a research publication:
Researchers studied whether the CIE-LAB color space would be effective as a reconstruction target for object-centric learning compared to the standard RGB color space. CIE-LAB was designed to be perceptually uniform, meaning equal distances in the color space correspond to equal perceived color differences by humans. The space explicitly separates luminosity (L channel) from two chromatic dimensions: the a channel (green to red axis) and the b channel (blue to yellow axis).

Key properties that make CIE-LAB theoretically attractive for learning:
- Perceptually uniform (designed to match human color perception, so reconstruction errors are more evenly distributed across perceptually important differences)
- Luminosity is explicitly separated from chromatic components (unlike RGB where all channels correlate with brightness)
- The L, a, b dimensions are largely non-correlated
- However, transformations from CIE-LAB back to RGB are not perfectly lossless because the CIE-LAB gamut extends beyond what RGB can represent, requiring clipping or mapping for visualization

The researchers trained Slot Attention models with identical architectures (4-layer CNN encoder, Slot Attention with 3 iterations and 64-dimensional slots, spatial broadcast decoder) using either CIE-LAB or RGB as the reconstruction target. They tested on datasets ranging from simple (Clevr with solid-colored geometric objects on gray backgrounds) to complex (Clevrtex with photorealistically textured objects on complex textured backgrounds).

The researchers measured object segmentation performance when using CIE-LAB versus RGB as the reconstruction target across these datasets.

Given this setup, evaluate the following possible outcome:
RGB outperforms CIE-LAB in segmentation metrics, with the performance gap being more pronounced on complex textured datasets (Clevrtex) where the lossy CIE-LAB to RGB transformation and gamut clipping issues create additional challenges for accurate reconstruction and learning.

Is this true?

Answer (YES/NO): NO